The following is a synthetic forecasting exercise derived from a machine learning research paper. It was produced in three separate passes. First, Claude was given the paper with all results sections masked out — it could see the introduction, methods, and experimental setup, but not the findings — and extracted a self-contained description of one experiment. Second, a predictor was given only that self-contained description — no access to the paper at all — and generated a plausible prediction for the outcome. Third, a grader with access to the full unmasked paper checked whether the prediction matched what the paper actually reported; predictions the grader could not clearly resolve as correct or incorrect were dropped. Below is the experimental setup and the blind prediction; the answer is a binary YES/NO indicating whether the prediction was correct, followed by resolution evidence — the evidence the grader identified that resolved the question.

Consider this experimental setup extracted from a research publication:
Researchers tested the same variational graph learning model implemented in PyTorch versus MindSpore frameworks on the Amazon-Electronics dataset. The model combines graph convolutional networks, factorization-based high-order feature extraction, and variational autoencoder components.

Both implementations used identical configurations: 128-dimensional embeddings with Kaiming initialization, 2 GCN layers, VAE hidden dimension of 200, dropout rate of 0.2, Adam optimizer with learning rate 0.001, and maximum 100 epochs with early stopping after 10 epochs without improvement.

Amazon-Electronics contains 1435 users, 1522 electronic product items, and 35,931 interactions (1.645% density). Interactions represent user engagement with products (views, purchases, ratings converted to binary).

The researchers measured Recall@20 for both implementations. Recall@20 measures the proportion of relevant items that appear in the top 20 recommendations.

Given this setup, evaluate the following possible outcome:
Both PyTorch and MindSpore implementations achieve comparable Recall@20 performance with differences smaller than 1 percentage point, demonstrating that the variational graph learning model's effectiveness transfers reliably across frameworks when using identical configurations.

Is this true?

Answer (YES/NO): NO